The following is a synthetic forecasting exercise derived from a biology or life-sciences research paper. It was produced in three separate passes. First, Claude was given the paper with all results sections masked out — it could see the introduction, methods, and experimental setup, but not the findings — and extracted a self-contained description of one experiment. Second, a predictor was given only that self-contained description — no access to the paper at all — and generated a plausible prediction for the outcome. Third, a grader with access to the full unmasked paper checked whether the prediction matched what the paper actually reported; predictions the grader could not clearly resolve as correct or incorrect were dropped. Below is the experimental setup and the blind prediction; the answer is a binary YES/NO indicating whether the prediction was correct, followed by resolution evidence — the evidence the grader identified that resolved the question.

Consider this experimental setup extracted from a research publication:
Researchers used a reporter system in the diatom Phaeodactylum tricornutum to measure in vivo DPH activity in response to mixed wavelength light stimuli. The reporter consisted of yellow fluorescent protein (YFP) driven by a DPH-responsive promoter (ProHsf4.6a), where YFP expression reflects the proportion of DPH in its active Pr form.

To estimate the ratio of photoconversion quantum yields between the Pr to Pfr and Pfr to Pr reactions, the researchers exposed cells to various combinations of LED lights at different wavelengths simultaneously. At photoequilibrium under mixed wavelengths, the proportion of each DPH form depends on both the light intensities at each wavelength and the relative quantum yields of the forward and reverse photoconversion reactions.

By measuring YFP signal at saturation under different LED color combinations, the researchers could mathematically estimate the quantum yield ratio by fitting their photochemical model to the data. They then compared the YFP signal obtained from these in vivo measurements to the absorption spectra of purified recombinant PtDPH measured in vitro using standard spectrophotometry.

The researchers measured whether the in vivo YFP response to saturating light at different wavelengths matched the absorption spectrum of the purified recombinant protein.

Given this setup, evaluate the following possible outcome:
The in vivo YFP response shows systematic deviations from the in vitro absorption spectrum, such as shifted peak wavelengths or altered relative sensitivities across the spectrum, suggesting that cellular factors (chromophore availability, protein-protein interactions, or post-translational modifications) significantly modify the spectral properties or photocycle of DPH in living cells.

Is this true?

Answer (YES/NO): NO